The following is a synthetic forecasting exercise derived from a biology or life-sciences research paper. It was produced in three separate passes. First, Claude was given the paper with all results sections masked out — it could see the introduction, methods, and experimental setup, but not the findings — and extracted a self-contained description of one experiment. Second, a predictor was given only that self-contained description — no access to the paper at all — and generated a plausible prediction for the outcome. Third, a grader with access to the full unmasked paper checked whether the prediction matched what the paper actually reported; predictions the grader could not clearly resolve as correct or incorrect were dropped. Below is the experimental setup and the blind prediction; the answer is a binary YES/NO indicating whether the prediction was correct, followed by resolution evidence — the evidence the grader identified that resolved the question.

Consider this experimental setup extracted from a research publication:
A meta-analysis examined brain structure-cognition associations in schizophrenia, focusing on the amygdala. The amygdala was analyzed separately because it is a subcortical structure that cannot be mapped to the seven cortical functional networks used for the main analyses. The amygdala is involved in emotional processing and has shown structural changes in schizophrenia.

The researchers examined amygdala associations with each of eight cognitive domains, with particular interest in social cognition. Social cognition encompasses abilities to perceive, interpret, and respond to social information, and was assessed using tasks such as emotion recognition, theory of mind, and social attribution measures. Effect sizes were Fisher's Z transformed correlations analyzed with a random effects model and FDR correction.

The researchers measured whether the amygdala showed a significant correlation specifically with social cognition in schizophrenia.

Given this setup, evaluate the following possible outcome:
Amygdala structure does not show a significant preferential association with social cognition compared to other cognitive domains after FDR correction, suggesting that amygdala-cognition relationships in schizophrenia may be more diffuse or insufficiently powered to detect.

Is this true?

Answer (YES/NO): NO